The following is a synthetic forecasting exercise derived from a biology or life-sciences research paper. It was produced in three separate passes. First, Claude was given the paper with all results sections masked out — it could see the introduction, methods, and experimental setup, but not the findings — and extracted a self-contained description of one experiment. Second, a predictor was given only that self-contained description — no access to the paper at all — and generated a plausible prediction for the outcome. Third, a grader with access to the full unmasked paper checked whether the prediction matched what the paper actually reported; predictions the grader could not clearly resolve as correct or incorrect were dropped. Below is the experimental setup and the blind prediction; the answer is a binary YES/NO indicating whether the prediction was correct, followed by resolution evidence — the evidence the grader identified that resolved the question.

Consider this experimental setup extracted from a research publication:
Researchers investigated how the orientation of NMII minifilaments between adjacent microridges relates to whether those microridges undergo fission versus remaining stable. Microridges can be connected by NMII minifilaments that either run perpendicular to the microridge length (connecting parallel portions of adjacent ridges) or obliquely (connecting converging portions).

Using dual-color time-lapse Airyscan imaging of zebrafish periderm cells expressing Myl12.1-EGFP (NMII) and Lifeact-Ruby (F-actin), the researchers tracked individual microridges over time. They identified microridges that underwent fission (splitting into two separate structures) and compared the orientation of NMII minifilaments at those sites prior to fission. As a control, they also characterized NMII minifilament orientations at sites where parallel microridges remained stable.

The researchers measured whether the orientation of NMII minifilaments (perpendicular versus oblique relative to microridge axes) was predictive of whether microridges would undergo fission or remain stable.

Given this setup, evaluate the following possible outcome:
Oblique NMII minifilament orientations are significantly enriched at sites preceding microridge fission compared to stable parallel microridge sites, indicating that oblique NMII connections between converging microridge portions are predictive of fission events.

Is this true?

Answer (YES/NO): NO